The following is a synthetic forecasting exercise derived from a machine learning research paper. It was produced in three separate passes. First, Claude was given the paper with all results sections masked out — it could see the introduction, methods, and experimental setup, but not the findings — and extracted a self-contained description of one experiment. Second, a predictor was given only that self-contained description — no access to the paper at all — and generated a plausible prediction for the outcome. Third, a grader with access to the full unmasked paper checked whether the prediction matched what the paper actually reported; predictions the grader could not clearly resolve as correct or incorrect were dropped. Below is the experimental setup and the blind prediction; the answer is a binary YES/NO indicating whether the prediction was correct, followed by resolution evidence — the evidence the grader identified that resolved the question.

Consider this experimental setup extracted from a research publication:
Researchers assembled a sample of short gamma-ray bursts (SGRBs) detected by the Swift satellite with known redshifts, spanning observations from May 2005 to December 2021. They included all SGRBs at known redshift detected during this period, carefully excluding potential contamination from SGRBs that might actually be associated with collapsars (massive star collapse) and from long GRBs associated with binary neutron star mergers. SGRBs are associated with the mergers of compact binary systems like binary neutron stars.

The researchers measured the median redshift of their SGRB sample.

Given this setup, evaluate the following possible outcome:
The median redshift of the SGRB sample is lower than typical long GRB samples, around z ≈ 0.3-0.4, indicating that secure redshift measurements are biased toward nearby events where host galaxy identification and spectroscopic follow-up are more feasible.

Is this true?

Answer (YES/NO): NO